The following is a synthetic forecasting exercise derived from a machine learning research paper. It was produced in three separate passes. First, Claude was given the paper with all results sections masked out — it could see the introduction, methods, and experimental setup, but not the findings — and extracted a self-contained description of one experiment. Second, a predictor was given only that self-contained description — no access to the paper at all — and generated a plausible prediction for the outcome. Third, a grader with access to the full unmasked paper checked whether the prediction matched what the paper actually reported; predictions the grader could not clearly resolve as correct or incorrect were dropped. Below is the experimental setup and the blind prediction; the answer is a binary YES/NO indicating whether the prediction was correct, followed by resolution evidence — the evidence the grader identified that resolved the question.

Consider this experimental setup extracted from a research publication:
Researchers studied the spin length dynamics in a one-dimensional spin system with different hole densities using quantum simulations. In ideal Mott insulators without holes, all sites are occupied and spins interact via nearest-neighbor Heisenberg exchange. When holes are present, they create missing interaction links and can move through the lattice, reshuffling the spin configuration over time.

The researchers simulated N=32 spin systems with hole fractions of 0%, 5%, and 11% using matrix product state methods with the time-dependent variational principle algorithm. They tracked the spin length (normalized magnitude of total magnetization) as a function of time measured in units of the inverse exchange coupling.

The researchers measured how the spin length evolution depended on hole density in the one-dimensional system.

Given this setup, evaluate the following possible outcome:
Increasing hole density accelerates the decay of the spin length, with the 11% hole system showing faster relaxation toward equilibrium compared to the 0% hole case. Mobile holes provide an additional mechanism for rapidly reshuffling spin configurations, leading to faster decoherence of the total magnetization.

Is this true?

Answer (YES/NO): NO